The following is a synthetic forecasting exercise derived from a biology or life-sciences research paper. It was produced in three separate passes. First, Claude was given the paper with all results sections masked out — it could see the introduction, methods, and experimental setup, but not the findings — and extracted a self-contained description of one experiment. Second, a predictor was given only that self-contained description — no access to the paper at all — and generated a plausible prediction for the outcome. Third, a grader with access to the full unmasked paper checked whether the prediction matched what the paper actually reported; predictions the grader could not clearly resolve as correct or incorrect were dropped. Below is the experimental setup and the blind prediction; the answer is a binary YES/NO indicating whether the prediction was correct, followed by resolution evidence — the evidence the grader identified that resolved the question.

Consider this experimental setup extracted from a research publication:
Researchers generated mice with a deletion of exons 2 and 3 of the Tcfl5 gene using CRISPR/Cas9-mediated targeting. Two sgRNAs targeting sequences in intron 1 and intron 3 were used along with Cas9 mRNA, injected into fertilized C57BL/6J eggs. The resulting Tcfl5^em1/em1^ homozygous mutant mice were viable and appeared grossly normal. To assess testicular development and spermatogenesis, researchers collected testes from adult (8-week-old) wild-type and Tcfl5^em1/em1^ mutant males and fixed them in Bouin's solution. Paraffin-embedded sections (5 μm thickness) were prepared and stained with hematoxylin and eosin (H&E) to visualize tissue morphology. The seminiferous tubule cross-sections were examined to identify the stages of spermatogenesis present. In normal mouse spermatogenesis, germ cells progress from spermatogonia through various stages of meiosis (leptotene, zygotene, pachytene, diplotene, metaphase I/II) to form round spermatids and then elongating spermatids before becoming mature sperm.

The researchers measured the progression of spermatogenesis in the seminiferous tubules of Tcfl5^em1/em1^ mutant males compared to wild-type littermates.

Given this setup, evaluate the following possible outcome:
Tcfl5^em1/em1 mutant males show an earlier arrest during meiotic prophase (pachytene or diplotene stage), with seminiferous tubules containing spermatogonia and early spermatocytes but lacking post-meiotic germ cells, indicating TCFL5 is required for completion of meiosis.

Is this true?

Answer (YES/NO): YES